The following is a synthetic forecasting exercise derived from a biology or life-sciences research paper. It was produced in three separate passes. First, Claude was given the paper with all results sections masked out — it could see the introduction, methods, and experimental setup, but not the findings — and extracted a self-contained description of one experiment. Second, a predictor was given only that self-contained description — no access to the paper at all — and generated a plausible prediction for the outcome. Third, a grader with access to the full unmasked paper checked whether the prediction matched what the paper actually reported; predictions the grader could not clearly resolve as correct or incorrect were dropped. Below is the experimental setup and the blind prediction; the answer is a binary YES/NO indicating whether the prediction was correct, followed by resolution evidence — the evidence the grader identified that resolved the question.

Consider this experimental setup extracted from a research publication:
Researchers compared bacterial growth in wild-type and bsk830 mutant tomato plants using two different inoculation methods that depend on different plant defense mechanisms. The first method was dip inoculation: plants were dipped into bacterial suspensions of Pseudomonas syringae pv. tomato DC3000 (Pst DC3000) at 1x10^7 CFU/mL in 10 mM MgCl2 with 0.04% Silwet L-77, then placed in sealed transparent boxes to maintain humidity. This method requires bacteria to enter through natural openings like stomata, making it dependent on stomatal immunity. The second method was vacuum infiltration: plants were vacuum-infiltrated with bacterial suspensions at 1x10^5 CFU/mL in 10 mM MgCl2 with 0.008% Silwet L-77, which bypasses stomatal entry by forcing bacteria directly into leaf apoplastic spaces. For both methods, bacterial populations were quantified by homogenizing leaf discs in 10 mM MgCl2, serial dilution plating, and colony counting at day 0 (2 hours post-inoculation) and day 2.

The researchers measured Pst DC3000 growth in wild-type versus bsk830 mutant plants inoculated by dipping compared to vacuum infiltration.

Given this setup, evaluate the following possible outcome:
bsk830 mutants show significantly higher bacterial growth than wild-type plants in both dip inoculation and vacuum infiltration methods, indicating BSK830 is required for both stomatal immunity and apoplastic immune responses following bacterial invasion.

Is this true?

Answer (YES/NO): NO